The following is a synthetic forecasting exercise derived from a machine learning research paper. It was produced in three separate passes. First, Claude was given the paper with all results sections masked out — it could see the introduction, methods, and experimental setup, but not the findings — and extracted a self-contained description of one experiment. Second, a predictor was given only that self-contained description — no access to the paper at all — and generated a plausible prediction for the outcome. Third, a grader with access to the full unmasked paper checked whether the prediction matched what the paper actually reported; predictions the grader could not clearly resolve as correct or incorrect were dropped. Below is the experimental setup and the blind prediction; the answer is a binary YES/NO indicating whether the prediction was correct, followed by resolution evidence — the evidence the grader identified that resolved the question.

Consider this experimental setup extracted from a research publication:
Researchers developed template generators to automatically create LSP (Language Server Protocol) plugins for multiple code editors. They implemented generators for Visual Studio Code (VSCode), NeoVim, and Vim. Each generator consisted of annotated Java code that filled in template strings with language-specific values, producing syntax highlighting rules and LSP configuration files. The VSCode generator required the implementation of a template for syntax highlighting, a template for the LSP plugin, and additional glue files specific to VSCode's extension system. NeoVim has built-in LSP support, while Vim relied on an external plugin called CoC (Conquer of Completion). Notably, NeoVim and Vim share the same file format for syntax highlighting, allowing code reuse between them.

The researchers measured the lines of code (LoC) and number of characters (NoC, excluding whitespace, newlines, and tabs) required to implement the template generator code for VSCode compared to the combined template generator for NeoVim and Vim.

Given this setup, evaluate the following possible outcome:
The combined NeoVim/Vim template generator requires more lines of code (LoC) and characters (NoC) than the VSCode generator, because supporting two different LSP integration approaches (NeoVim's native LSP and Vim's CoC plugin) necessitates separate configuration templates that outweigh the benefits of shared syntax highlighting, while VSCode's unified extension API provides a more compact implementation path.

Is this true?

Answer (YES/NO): NO